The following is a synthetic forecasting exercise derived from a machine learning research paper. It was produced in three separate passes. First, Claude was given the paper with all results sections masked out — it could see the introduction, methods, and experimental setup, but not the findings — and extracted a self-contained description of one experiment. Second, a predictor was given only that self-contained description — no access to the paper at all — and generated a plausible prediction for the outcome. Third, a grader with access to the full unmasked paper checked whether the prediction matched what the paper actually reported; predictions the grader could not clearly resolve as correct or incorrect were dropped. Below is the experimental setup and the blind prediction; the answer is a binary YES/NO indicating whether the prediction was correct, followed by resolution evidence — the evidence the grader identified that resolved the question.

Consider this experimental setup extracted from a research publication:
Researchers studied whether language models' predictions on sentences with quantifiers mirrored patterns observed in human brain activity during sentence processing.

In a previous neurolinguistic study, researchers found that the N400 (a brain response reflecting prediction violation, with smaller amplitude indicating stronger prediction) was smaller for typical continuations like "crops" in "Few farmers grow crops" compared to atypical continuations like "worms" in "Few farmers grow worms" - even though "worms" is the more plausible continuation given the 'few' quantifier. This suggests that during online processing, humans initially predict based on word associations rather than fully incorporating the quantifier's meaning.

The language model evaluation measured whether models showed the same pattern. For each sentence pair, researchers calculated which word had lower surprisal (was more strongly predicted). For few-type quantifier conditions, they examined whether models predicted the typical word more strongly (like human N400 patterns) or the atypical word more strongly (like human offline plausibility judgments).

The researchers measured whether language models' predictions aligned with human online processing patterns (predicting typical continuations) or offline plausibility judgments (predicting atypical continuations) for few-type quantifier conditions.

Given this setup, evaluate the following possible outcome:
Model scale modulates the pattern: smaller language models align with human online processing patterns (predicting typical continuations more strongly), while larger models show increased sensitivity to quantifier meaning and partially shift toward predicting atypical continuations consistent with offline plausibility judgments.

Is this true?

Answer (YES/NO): NO